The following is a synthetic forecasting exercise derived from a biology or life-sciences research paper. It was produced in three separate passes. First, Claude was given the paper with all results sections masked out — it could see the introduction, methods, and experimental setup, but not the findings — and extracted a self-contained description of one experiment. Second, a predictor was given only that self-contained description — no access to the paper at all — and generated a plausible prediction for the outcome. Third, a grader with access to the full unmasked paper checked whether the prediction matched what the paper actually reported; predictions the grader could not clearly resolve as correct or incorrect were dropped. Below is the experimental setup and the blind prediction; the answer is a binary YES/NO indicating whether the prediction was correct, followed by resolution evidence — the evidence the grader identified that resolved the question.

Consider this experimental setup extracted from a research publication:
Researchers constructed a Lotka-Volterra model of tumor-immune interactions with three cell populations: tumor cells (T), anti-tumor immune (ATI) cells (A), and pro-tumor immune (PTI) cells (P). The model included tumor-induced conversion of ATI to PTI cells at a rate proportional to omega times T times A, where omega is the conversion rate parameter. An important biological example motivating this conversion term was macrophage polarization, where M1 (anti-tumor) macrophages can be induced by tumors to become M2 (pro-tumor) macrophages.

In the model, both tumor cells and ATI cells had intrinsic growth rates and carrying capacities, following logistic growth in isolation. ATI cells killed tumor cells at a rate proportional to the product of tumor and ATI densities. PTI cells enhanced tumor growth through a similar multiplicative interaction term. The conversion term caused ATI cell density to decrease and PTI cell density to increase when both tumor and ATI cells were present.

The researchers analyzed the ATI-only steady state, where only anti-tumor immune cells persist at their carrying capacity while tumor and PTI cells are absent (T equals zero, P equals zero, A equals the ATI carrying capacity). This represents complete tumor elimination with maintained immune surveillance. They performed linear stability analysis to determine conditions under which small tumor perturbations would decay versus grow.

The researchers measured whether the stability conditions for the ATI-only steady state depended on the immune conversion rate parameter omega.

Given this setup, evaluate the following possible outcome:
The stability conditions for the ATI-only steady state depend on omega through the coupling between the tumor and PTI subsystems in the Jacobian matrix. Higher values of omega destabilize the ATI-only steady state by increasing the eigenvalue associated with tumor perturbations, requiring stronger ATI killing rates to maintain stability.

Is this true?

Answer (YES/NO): NO